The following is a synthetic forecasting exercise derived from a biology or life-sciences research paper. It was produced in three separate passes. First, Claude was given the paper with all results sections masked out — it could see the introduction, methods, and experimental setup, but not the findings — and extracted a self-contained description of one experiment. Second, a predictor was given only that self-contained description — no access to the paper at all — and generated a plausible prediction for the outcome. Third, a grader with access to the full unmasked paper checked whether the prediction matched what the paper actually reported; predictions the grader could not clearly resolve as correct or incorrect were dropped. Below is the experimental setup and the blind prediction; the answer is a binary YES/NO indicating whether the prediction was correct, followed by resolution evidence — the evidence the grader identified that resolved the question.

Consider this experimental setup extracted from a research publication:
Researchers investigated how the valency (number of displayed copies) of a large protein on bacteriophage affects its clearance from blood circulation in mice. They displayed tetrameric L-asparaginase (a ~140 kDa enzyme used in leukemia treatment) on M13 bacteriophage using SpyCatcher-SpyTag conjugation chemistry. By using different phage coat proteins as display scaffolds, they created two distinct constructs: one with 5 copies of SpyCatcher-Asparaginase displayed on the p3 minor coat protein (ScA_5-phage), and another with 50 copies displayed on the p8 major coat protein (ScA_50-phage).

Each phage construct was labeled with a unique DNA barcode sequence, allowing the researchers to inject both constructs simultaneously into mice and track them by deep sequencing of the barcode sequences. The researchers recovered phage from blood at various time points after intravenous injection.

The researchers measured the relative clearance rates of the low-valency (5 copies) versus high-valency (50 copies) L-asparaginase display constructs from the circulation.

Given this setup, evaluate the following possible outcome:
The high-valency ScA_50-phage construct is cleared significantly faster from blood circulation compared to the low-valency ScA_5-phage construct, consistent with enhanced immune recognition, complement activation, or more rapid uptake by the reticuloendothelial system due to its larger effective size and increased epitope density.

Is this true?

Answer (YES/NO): YES